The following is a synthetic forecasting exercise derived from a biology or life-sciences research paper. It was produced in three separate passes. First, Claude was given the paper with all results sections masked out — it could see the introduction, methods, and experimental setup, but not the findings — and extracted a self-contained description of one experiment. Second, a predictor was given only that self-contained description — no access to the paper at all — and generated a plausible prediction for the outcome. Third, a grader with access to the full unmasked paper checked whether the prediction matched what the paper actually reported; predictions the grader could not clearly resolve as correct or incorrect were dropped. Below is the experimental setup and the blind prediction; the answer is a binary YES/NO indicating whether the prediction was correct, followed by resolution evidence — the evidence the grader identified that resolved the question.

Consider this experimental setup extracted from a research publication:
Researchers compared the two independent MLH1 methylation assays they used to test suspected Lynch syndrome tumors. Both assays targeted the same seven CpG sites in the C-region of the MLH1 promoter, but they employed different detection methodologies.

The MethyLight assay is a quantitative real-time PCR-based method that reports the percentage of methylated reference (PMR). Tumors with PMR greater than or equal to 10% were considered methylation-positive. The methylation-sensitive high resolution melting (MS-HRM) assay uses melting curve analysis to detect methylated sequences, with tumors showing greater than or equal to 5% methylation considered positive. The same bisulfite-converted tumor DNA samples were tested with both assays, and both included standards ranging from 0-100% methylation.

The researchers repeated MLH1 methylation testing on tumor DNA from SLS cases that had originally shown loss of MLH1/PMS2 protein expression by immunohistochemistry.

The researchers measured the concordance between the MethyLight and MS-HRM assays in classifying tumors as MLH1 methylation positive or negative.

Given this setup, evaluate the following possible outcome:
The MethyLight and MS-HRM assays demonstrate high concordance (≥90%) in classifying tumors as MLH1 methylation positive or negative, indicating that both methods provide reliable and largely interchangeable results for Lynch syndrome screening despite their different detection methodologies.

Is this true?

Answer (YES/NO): YES